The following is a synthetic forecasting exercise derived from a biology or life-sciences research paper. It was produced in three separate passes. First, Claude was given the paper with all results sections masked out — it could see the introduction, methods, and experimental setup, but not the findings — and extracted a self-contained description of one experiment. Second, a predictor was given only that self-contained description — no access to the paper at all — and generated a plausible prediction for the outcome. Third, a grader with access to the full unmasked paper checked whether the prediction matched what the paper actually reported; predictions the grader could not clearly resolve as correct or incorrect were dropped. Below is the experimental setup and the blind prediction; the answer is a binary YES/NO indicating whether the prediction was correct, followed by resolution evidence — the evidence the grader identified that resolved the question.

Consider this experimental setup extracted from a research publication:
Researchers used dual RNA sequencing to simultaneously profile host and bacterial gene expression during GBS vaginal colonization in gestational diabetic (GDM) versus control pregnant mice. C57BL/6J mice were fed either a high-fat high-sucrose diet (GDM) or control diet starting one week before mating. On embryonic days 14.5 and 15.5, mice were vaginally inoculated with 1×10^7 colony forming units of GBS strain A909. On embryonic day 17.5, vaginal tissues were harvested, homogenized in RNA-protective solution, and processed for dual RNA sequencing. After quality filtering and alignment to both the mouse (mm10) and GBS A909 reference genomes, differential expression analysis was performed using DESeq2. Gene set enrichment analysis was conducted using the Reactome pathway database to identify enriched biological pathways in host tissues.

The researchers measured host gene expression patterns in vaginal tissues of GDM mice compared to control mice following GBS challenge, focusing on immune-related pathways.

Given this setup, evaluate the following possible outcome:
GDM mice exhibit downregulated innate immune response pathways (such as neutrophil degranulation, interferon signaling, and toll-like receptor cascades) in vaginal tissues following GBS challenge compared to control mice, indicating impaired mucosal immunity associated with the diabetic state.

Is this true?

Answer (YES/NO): NO